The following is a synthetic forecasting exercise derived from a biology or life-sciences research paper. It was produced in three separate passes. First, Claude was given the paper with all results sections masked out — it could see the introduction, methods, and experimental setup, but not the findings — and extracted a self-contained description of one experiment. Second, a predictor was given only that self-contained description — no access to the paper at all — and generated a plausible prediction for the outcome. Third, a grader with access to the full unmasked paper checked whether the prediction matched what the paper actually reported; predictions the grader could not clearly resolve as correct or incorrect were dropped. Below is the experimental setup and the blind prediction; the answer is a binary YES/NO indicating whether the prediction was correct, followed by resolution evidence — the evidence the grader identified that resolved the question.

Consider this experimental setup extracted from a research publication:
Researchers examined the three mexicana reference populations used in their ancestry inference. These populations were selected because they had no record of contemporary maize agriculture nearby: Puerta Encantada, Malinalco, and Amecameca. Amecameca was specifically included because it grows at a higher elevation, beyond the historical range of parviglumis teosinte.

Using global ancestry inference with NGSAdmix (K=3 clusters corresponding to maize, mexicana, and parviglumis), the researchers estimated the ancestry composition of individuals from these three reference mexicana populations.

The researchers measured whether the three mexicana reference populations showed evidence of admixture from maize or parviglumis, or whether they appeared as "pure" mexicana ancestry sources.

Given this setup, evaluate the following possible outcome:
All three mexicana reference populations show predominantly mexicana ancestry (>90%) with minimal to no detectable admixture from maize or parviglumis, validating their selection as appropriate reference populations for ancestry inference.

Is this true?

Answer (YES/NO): NO